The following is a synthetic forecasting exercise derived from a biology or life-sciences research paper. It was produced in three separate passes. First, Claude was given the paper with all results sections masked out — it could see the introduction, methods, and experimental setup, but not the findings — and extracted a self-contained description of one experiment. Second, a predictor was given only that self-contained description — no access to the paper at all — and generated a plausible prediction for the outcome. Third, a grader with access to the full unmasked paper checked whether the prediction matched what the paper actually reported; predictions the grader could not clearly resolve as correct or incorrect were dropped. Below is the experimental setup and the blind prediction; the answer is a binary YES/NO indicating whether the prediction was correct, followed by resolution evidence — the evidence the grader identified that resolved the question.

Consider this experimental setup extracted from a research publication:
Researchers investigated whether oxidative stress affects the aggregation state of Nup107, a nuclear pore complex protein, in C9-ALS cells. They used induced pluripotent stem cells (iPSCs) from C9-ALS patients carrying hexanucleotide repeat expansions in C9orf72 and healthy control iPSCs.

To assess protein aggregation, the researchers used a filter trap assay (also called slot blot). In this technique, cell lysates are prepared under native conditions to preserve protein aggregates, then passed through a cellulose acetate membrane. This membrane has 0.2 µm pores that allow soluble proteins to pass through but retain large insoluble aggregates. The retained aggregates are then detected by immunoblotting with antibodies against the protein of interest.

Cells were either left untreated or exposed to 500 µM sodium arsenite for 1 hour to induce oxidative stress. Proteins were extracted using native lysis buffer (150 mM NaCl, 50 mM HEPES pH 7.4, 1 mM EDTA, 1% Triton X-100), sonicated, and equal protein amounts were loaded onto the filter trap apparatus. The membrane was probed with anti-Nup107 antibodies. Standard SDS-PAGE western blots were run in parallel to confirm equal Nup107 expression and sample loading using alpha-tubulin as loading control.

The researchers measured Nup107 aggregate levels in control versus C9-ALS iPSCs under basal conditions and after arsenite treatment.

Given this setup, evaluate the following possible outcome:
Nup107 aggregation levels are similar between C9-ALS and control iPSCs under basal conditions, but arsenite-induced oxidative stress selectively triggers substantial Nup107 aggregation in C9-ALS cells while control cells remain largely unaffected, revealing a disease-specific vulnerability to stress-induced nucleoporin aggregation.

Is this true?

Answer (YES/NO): YES